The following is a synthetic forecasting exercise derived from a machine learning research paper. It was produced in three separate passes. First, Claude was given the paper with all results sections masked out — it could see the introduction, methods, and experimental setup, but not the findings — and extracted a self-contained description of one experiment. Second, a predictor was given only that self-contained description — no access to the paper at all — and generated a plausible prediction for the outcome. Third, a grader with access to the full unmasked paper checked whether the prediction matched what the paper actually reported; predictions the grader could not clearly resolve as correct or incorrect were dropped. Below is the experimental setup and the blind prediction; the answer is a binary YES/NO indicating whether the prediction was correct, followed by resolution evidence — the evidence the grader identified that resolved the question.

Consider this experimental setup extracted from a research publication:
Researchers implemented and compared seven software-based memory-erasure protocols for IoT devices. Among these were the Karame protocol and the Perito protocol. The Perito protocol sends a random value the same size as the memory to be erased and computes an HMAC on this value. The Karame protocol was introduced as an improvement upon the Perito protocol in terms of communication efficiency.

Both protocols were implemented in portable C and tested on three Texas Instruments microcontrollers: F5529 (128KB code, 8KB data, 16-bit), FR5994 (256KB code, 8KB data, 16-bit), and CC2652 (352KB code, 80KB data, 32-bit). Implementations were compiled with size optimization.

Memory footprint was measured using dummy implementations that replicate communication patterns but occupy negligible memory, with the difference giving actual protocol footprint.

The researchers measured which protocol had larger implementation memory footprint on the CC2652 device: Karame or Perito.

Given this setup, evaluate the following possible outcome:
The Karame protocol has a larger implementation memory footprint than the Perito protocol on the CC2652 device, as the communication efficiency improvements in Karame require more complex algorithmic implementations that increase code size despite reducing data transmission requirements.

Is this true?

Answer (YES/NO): YES